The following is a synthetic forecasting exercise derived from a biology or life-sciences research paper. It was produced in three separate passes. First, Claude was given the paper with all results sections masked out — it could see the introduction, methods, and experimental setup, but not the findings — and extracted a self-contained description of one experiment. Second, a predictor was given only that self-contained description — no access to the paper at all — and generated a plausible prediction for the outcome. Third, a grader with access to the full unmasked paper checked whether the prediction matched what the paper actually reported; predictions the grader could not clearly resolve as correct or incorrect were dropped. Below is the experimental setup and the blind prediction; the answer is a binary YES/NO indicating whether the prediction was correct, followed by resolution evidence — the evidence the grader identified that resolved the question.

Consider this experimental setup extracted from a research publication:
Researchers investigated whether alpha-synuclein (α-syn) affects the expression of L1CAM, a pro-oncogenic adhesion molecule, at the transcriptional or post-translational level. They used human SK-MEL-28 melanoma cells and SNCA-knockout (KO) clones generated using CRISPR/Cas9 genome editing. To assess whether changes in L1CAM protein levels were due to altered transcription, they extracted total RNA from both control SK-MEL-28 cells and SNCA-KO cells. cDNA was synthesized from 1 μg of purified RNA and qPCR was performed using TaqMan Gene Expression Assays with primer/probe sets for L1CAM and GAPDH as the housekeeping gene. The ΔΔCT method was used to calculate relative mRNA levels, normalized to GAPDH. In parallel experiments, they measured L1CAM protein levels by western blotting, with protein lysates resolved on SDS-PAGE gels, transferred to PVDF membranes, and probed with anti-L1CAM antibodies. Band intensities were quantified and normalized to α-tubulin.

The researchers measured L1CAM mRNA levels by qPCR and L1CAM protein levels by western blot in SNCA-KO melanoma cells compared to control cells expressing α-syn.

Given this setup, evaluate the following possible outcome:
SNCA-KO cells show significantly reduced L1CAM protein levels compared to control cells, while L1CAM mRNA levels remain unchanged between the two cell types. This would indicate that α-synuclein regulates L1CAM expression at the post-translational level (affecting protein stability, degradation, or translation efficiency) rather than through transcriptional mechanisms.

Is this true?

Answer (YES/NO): YES